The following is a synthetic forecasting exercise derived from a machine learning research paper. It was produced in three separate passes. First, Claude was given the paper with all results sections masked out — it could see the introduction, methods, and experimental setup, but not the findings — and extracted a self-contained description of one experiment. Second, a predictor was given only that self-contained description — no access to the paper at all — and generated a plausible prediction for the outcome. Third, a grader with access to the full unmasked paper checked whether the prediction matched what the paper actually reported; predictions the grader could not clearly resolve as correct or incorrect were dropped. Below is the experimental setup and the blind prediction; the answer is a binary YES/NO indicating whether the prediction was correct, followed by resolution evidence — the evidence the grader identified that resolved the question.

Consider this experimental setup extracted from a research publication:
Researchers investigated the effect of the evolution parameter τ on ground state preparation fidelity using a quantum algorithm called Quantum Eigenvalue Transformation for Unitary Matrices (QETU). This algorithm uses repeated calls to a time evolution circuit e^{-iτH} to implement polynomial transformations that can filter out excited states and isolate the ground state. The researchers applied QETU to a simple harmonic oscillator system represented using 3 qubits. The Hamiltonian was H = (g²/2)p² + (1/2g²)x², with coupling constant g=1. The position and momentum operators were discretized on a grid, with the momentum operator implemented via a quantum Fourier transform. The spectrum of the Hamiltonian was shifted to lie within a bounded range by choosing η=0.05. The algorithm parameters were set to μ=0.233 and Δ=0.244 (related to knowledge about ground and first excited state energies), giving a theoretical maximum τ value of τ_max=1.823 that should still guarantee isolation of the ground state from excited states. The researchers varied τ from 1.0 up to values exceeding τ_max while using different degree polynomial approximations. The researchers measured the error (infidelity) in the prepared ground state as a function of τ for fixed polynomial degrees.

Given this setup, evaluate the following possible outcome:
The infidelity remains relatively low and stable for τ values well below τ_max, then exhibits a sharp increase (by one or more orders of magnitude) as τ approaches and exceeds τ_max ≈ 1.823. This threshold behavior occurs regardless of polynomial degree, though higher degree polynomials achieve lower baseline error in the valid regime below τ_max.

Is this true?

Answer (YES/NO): NO